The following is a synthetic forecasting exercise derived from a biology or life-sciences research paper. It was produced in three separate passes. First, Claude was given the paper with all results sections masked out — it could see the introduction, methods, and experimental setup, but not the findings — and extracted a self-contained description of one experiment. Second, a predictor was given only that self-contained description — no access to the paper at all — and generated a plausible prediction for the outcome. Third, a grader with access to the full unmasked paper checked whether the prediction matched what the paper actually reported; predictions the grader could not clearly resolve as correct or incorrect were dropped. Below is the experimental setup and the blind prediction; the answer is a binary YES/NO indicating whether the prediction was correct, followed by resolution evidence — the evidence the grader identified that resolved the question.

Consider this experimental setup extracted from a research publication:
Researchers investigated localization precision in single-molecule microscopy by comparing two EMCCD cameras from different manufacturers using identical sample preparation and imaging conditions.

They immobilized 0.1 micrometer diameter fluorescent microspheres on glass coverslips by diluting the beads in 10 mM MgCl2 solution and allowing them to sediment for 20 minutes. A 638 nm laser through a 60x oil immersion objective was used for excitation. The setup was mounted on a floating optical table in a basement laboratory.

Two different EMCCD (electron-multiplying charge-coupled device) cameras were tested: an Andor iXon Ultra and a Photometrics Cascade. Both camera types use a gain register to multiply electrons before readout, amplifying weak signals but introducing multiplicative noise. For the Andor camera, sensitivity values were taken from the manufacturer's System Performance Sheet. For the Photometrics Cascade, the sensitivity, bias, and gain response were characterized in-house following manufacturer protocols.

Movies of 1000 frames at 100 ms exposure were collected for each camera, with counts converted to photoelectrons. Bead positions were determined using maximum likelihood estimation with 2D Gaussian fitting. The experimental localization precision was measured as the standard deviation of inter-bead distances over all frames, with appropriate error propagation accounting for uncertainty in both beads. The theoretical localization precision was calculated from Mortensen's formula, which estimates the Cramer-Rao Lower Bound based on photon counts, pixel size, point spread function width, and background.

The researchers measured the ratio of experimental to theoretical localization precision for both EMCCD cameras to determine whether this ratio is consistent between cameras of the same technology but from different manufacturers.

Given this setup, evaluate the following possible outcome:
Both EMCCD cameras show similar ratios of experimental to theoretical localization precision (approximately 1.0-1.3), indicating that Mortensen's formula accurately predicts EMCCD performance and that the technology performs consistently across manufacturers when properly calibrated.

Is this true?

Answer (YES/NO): NO